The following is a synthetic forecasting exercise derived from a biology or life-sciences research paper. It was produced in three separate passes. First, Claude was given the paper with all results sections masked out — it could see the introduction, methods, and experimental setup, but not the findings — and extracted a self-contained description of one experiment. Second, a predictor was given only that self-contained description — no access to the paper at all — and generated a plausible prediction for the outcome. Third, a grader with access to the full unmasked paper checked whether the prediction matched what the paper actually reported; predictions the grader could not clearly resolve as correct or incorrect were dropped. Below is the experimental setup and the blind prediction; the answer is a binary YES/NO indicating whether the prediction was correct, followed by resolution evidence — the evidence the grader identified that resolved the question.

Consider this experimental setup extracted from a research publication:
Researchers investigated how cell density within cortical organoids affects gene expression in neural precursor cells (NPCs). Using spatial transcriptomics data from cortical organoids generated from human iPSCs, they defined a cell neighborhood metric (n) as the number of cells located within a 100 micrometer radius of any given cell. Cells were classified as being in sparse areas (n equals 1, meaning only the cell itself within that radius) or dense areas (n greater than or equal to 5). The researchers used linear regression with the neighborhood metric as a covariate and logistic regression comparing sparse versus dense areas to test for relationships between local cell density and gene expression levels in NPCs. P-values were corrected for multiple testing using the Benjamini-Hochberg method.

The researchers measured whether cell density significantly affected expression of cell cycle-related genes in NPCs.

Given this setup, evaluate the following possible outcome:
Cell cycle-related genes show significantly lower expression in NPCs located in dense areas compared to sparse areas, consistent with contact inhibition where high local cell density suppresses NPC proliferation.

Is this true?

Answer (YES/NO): NO